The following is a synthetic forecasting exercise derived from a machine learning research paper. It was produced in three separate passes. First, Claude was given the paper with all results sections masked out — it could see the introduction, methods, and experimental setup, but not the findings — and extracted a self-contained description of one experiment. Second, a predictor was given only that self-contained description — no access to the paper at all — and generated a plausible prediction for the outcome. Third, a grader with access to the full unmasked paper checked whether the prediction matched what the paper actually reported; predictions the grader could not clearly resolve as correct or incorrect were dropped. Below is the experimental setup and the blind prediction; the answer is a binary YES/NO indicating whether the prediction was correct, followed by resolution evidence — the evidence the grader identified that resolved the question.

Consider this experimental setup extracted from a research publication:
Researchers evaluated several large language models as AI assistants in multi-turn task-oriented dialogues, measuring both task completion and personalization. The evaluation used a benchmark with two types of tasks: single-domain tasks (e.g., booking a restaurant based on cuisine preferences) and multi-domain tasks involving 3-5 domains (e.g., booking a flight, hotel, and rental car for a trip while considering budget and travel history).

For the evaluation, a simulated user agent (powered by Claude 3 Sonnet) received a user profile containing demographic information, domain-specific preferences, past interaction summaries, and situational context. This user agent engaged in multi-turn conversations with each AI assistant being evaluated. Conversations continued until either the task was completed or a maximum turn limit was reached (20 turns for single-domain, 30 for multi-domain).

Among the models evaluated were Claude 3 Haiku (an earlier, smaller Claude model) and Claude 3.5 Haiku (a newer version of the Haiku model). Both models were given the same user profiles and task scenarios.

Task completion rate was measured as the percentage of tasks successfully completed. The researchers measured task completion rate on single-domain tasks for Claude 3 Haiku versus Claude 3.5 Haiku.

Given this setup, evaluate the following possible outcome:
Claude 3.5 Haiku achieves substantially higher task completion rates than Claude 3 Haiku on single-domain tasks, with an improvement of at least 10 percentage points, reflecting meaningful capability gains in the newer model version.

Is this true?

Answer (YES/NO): NO